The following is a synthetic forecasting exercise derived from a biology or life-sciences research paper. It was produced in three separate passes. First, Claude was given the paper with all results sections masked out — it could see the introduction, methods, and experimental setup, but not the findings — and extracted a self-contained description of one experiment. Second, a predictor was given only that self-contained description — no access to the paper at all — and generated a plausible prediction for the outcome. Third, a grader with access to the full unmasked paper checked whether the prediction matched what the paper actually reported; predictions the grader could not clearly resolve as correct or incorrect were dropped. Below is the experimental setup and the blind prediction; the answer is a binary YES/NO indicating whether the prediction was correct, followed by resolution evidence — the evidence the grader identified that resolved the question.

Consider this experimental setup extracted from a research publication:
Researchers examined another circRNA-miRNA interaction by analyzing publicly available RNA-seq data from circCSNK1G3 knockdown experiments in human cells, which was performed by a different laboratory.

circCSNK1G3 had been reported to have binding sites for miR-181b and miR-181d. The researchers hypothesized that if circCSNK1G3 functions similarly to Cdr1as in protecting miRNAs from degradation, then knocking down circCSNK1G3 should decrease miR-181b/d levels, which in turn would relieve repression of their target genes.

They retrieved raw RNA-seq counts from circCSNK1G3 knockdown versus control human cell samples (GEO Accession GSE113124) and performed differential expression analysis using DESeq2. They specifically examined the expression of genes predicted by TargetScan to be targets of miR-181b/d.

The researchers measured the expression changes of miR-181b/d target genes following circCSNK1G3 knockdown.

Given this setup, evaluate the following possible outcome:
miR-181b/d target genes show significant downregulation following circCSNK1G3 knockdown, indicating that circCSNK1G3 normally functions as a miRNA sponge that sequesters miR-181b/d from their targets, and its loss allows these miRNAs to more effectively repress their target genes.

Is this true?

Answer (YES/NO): NO